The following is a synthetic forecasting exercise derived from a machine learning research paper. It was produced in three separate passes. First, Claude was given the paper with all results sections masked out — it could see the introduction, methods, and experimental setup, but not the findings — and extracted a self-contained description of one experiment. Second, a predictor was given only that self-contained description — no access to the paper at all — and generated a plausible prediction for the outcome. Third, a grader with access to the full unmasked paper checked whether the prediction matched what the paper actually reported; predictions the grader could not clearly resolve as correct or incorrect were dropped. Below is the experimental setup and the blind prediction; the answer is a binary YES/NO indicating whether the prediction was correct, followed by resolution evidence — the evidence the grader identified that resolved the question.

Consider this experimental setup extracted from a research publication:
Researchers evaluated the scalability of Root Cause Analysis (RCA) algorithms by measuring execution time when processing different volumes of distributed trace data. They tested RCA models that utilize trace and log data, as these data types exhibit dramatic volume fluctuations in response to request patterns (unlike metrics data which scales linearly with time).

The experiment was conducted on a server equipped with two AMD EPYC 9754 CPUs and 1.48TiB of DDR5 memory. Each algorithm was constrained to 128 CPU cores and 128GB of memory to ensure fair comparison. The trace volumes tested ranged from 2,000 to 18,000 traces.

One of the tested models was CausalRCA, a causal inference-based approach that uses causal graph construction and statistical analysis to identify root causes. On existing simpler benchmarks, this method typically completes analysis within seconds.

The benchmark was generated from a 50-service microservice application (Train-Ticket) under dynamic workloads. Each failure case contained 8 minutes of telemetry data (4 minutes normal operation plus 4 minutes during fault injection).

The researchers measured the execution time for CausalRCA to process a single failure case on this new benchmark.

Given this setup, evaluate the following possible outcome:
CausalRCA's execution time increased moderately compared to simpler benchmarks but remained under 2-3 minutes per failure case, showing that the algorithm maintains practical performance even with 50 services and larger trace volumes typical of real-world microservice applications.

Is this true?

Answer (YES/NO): NO